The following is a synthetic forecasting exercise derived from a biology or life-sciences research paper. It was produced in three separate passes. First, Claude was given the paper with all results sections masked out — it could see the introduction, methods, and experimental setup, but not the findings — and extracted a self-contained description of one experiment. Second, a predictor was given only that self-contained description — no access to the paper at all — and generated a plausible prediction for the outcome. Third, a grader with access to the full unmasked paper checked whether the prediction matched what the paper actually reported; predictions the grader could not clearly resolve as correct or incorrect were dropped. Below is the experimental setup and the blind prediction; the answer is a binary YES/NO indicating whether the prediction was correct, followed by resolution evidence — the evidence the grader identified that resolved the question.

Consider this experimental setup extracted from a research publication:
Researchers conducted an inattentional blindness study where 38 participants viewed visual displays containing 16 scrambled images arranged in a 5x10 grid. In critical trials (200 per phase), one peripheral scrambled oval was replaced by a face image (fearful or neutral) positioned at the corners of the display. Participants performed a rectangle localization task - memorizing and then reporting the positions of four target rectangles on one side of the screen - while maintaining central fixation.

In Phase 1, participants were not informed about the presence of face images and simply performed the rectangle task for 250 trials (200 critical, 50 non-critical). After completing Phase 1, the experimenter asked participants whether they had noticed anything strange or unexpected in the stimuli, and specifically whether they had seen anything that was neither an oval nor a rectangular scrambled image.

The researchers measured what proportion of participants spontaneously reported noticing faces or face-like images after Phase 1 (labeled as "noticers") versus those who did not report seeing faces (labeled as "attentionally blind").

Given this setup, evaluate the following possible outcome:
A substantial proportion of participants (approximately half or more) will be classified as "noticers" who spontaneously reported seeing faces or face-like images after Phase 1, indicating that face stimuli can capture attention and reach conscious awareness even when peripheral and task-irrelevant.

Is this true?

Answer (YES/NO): NO